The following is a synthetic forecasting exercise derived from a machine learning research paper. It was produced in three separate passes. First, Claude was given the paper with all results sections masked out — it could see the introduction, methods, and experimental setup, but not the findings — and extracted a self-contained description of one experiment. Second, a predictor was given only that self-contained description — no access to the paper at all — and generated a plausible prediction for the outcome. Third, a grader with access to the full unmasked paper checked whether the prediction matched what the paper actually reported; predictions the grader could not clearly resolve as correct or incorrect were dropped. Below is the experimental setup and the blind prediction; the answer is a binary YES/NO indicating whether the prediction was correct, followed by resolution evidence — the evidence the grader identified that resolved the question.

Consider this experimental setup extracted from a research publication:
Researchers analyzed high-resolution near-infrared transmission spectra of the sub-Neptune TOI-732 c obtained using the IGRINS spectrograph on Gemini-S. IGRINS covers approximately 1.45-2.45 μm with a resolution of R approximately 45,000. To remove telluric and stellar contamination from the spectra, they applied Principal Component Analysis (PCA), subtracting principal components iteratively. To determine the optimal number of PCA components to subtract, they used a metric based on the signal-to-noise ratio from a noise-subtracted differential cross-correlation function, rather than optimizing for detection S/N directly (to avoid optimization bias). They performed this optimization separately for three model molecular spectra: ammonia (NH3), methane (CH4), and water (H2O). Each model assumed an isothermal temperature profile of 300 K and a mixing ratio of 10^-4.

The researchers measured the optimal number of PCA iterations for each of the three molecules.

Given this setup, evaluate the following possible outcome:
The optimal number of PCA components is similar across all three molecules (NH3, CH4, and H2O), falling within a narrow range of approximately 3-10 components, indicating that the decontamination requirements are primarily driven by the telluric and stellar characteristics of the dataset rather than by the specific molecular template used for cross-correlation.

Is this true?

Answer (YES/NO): NO